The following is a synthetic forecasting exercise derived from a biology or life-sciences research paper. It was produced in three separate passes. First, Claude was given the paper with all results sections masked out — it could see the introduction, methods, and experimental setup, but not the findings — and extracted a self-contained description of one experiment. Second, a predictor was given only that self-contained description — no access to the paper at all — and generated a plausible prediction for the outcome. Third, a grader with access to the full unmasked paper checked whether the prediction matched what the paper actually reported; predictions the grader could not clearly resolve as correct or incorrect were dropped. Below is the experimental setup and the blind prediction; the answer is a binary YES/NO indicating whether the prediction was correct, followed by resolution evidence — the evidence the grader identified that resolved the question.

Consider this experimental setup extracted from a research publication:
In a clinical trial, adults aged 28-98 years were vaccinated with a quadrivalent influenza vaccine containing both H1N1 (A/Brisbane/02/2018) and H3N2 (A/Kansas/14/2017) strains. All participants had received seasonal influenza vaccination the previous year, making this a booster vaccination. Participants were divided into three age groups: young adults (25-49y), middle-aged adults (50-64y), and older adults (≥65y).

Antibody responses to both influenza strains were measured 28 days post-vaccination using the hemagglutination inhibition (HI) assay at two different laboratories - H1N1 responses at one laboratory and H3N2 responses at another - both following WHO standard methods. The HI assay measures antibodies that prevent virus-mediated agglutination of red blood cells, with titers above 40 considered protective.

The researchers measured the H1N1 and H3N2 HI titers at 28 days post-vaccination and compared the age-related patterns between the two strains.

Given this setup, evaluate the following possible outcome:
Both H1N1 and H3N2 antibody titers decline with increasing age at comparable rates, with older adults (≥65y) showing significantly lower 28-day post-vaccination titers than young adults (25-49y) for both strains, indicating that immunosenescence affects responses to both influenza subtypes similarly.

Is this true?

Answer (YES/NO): NO